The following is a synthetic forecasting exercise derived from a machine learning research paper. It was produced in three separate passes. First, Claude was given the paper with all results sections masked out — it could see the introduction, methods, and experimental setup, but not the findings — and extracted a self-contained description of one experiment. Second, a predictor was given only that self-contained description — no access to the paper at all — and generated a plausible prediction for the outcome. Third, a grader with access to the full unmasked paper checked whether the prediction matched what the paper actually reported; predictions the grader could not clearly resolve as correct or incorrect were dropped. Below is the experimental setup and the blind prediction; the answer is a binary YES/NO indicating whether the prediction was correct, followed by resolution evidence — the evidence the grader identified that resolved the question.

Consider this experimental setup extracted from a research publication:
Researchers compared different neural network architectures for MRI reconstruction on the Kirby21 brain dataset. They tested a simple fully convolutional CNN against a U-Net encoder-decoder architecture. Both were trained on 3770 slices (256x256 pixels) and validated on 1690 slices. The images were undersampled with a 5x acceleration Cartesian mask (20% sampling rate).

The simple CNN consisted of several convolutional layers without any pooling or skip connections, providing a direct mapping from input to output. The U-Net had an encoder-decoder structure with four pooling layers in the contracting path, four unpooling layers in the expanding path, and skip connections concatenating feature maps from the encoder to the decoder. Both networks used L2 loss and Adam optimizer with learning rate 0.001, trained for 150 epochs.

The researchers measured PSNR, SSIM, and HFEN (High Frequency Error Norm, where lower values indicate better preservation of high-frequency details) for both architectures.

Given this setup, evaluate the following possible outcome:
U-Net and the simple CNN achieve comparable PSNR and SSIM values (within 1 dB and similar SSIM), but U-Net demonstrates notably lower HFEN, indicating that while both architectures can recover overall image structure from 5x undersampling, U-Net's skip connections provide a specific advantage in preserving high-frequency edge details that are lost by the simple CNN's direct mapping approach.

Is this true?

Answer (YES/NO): NO